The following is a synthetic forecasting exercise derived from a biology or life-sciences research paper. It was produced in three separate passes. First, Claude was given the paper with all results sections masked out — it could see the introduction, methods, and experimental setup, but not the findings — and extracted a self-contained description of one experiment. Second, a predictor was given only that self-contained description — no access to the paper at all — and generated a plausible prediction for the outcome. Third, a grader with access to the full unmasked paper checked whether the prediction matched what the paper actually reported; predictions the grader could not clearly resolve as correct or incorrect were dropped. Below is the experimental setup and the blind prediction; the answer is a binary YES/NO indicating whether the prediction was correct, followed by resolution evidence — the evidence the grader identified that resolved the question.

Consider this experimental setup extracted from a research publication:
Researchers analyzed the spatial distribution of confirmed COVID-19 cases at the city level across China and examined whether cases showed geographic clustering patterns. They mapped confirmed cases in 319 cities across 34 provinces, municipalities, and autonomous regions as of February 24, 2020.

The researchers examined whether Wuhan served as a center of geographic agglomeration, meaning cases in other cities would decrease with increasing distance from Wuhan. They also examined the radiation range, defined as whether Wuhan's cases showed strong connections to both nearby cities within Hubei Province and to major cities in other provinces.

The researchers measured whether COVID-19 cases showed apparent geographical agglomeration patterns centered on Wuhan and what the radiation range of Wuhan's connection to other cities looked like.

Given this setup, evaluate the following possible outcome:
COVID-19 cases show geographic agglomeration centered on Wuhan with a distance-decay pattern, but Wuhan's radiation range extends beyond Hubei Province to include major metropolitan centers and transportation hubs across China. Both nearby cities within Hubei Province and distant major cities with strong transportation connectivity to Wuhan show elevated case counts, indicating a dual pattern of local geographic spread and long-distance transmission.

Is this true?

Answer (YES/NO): YES